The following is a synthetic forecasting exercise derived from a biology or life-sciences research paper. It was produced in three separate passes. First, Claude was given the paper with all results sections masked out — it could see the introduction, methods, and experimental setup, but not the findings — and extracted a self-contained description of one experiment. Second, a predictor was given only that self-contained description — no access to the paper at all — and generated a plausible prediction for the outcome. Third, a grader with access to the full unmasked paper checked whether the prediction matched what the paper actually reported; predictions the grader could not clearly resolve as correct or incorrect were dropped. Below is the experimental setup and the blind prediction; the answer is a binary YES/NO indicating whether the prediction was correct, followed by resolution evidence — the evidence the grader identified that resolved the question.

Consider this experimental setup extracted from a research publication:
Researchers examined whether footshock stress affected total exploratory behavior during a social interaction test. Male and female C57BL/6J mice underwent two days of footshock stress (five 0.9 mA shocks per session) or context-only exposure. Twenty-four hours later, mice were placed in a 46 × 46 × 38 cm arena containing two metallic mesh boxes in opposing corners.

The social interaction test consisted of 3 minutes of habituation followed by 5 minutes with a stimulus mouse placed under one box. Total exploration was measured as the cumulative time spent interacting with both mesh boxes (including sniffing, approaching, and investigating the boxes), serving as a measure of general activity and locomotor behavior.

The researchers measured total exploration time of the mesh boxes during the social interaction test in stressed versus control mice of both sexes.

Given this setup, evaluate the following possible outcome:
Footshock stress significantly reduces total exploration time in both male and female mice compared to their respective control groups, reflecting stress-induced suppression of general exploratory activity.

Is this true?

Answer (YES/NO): NO